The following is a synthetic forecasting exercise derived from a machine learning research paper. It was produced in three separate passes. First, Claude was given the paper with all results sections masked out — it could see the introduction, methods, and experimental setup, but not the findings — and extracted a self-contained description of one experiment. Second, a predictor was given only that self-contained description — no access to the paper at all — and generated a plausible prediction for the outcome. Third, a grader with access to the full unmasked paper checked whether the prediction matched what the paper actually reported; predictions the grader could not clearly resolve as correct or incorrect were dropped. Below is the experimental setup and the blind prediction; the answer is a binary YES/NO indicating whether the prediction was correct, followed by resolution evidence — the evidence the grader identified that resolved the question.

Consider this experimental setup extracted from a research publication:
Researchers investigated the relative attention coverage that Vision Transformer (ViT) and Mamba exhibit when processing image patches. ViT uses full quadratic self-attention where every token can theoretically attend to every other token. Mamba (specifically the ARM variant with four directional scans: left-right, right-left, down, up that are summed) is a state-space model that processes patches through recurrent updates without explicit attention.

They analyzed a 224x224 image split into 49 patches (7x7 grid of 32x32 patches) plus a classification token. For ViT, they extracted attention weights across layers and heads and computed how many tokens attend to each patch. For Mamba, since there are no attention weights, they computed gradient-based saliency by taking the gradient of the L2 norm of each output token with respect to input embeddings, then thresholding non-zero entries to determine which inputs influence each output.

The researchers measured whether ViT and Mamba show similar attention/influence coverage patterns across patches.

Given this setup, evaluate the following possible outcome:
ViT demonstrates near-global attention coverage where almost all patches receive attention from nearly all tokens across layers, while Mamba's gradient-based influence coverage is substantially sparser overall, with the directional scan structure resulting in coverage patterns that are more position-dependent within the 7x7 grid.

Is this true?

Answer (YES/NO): NO